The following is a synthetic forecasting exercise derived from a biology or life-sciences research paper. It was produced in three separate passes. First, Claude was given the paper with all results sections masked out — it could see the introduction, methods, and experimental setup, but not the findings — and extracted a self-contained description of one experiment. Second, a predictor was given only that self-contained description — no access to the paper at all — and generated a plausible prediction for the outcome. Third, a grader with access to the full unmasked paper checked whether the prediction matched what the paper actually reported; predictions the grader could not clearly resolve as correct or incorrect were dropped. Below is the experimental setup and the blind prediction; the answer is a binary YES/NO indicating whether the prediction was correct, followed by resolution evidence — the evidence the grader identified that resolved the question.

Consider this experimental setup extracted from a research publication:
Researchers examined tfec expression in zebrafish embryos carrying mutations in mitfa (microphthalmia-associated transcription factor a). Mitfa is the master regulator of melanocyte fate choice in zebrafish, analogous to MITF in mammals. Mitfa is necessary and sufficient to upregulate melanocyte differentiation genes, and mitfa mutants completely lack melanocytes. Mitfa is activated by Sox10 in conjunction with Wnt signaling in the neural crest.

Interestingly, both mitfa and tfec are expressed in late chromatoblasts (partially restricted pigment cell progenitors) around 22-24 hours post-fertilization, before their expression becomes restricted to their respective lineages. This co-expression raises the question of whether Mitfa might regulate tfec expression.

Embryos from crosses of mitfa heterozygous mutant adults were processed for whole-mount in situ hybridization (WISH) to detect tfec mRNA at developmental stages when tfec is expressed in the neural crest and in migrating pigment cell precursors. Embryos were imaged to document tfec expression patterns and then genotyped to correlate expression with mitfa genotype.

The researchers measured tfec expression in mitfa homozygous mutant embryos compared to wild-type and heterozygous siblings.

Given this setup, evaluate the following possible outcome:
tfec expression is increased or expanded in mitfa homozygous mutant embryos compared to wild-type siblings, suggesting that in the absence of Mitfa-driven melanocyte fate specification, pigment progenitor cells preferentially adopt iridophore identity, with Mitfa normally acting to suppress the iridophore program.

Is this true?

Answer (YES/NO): YES